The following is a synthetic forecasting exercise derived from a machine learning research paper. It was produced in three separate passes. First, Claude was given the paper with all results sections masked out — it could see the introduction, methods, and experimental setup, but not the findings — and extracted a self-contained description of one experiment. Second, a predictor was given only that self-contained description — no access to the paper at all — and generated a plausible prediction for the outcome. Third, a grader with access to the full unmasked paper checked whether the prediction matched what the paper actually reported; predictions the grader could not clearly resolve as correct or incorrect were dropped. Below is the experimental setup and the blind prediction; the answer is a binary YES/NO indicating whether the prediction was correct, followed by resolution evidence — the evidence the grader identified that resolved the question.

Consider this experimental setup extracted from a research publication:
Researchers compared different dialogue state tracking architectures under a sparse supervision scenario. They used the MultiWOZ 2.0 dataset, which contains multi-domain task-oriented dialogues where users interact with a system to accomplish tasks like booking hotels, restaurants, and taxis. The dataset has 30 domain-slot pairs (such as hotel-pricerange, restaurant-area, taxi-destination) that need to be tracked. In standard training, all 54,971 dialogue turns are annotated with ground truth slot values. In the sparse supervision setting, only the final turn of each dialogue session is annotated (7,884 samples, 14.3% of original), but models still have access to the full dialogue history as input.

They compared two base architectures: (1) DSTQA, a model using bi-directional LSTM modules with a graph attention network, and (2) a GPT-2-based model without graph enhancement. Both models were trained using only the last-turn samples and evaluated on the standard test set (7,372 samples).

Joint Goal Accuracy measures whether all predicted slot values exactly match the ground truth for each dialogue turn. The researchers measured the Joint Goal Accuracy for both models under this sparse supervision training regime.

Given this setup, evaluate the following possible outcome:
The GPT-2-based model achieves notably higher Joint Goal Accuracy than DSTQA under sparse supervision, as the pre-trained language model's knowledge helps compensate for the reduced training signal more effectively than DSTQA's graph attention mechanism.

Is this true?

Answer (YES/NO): YES